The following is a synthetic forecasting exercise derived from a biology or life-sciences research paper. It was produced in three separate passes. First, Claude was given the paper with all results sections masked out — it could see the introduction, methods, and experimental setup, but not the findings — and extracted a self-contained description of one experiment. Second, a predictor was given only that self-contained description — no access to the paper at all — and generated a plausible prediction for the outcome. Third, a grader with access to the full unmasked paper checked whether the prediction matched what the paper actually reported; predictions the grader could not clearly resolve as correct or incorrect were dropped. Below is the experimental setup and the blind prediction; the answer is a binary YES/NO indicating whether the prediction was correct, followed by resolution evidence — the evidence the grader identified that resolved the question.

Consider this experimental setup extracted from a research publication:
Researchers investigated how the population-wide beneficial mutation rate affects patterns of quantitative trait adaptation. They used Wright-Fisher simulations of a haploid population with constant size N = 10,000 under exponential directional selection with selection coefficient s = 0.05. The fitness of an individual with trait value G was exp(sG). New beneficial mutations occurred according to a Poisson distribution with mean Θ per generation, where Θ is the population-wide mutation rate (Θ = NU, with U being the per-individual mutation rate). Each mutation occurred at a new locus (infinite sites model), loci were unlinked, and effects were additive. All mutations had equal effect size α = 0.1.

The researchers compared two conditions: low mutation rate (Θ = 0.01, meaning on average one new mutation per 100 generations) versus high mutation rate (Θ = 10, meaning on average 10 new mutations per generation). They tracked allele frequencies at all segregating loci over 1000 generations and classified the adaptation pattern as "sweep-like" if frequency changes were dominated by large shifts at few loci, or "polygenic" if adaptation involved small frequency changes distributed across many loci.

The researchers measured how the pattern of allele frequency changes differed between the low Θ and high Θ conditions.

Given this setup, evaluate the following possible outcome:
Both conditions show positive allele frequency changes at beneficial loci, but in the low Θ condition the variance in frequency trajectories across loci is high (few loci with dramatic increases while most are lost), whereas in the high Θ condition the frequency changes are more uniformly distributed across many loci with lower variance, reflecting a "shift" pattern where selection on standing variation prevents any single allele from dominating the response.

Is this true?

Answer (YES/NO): NO